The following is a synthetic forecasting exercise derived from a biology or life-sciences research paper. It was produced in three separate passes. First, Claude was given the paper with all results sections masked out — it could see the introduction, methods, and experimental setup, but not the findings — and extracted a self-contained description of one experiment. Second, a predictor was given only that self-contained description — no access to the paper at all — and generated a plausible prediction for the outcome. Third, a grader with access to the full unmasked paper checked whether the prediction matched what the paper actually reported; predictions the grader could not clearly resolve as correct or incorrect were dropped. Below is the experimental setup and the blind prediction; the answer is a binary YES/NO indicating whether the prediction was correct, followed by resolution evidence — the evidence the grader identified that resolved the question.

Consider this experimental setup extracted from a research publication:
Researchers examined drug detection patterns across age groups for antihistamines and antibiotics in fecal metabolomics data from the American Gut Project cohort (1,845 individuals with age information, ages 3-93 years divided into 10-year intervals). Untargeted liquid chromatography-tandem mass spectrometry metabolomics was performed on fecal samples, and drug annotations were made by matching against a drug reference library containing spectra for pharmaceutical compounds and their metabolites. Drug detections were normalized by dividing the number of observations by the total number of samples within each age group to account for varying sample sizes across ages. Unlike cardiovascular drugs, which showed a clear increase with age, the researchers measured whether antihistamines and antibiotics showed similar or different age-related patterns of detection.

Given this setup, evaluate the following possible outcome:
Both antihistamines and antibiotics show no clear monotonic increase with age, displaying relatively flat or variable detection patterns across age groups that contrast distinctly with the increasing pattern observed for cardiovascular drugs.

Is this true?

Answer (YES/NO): YES